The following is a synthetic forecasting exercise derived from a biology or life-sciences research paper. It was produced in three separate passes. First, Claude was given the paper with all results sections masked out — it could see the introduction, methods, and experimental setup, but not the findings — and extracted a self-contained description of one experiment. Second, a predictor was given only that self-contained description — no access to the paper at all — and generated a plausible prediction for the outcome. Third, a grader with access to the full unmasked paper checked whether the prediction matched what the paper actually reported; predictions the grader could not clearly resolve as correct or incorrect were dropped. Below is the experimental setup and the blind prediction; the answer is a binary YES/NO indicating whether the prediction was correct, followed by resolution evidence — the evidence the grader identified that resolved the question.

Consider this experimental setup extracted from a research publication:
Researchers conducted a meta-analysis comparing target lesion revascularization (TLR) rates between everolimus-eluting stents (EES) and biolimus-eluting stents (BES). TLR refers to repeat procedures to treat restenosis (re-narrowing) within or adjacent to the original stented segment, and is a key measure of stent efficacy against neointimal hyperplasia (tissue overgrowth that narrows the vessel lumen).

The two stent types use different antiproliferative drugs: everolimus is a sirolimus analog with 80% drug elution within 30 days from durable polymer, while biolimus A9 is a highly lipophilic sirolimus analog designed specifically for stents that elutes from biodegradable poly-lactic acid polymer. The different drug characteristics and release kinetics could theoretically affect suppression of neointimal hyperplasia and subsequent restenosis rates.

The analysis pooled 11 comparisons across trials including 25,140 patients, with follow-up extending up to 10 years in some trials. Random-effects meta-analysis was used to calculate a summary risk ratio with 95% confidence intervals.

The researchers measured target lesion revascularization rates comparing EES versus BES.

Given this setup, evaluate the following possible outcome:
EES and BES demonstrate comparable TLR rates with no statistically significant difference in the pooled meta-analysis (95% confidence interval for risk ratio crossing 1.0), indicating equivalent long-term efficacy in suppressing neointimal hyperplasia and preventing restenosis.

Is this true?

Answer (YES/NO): YES